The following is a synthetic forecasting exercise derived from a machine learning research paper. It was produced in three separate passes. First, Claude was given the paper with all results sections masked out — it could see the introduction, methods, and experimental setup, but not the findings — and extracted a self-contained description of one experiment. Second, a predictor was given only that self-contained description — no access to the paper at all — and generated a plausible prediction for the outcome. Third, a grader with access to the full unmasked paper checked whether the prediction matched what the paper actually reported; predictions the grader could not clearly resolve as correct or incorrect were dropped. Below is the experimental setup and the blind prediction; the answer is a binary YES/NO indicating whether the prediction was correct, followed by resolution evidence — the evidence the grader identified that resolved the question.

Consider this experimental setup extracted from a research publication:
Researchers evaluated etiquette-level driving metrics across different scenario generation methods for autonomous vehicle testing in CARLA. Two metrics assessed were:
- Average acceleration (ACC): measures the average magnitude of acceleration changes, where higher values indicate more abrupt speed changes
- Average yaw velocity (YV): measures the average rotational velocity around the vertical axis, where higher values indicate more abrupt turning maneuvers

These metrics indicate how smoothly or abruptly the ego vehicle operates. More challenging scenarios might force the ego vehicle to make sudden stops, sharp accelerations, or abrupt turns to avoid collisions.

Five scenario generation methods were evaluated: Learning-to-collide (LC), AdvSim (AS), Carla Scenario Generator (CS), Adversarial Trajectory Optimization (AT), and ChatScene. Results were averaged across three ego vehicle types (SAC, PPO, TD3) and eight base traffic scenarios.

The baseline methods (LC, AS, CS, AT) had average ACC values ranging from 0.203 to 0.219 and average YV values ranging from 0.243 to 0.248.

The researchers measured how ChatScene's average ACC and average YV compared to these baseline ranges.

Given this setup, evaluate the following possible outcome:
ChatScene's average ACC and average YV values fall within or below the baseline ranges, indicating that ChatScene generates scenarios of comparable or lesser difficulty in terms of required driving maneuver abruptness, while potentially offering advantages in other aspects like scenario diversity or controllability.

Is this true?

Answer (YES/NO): NO